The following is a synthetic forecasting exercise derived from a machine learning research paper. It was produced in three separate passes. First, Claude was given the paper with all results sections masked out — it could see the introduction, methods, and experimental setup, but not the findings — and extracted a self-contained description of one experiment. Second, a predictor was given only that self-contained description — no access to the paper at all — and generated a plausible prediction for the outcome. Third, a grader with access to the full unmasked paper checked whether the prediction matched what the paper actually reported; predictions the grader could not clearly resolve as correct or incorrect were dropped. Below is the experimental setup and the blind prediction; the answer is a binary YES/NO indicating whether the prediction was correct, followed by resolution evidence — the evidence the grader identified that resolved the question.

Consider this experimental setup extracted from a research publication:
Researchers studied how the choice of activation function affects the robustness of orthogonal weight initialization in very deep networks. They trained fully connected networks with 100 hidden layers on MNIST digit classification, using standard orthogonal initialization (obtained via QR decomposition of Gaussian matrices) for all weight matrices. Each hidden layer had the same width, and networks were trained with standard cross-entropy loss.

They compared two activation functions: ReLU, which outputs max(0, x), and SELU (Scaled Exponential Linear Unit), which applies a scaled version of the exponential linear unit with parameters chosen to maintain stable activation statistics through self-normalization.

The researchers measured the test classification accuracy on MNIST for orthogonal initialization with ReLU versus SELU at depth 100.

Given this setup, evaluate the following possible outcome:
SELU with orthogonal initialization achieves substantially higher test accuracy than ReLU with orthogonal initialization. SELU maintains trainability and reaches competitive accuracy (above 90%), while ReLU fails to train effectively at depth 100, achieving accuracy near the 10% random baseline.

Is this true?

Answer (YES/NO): YES